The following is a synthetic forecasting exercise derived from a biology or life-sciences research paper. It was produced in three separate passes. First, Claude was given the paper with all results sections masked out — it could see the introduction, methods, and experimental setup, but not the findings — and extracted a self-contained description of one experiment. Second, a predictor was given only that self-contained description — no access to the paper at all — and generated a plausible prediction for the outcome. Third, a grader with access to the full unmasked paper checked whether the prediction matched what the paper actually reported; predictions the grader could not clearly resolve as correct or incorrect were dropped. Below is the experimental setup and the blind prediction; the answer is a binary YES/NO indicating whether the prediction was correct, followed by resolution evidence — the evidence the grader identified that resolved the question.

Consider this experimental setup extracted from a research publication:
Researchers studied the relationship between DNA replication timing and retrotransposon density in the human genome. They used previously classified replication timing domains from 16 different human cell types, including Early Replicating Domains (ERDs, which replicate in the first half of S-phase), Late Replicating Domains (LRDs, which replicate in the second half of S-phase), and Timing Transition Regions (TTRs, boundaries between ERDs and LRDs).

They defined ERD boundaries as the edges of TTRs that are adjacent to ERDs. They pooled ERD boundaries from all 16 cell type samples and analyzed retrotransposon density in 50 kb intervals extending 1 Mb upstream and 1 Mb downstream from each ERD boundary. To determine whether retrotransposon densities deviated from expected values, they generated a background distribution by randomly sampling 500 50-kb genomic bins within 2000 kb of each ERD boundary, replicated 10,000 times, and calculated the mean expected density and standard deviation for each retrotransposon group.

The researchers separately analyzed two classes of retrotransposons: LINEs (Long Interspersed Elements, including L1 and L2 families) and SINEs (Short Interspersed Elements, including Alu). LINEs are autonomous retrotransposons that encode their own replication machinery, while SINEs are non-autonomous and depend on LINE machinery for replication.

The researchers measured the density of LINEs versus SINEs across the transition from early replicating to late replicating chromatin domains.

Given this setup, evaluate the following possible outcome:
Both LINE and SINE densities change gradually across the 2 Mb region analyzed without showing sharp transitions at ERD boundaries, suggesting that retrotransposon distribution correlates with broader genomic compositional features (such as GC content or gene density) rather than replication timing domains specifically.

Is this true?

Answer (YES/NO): NO